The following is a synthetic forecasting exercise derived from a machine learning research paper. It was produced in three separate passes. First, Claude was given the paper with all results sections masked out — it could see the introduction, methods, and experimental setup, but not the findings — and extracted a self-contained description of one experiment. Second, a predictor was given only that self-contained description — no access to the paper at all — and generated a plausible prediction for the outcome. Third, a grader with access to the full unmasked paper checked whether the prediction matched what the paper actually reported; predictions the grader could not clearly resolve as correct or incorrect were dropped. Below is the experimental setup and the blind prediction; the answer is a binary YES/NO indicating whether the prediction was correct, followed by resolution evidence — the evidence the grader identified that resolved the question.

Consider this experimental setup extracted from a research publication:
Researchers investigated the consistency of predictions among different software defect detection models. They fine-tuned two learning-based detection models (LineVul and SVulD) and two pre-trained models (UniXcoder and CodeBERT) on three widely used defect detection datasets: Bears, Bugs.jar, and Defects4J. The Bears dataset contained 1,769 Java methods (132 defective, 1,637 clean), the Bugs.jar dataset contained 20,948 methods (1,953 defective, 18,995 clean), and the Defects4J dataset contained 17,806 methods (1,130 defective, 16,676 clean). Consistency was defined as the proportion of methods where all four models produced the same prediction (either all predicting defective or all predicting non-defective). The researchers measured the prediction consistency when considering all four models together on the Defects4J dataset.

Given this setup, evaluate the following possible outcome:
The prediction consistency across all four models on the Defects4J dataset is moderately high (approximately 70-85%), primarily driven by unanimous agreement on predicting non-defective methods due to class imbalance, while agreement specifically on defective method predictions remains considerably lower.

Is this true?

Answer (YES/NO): NO